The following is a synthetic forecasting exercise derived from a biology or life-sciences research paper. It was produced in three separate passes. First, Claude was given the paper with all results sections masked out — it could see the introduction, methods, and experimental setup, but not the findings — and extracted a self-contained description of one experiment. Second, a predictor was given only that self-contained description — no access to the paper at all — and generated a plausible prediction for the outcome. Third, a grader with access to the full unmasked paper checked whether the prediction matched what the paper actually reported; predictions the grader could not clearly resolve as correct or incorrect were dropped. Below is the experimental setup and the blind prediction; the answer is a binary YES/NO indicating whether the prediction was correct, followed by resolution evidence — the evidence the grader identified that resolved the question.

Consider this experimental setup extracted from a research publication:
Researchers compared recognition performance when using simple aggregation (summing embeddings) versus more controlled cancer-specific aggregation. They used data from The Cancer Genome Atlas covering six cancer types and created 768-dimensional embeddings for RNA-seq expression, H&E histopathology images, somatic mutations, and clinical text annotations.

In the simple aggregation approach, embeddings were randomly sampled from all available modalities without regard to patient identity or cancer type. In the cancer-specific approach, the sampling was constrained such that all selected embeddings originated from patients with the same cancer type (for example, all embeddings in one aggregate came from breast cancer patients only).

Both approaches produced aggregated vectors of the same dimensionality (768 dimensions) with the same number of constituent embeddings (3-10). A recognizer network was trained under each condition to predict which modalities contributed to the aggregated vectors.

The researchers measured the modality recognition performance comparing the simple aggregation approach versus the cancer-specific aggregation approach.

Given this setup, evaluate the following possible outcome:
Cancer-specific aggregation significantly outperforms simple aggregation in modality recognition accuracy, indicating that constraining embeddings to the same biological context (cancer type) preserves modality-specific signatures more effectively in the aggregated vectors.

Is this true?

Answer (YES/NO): NO